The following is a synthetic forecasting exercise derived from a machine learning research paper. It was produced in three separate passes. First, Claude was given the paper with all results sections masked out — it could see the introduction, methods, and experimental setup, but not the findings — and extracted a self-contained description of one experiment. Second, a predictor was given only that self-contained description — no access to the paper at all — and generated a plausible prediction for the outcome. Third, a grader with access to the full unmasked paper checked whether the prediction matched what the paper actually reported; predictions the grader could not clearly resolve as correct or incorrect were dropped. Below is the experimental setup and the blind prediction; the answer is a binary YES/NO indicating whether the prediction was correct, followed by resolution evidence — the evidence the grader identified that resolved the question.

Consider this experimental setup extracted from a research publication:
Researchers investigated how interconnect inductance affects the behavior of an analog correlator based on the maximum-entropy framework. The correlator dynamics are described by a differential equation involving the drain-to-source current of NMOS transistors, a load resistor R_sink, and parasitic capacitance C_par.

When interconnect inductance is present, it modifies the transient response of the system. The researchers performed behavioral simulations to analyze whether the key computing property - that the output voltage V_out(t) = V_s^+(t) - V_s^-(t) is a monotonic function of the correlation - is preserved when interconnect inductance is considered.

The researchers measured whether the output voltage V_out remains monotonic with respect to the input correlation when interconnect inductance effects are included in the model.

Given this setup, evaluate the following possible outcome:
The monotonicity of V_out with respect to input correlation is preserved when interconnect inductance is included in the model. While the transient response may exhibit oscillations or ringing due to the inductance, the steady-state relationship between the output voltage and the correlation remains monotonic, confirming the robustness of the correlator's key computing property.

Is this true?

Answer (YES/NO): YES